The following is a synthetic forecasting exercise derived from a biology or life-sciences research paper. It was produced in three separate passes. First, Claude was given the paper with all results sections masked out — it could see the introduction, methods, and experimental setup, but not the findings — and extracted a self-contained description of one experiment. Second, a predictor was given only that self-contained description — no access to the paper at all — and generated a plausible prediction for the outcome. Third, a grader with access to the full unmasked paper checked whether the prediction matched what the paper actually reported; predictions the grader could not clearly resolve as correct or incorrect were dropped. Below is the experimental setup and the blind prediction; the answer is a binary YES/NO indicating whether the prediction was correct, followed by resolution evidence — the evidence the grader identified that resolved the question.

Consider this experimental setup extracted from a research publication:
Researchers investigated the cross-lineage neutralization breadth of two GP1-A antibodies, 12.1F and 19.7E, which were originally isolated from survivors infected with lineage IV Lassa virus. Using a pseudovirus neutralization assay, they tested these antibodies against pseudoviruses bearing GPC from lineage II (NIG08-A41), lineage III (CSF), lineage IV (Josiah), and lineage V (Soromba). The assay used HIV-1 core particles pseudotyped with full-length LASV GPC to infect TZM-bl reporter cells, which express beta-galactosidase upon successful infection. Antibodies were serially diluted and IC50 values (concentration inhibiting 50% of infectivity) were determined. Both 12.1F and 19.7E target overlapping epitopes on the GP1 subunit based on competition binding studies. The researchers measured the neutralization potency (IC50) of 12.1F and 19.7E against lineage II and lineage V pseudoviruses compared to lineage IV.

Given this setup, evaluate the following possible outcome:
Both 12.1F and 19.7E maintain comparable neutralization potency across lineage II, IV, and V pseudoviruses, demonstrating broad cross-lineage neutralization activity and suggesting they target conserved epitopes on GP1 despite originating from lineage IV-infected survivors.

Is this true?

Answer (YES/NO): NO